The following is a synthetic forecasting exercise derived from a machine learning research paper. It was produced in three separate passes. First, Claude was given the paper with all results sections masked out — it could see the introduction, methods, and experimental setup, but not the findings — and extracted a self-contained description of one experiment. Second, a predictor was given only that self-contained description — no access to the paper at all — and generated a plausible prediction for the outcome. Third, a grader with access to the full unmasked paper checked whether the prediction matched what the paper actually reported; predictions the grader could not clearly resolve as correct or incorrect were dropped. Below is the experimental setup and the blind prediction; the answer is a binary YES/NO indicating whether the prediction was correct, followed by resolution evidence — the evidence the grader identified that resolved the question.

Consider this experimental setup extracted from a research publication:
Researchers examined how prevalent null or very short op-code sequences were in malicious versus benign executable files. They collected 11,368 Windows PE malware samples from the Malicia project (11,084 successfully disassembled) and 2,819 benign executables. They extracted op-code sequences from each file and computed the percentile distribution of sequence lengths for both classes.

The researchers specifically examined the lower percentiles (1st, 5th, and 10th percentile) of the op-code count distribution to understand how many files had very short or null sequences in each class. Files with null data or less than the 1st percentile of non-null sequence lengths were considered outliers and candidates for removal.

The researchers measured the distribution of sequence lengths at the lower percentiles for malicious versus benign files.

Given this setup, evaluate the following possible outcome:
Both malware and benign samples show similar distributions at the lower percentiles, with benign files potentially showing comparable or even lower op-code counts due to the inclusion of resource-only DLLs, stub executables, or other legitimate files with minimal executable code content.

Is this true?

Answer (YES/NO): NO